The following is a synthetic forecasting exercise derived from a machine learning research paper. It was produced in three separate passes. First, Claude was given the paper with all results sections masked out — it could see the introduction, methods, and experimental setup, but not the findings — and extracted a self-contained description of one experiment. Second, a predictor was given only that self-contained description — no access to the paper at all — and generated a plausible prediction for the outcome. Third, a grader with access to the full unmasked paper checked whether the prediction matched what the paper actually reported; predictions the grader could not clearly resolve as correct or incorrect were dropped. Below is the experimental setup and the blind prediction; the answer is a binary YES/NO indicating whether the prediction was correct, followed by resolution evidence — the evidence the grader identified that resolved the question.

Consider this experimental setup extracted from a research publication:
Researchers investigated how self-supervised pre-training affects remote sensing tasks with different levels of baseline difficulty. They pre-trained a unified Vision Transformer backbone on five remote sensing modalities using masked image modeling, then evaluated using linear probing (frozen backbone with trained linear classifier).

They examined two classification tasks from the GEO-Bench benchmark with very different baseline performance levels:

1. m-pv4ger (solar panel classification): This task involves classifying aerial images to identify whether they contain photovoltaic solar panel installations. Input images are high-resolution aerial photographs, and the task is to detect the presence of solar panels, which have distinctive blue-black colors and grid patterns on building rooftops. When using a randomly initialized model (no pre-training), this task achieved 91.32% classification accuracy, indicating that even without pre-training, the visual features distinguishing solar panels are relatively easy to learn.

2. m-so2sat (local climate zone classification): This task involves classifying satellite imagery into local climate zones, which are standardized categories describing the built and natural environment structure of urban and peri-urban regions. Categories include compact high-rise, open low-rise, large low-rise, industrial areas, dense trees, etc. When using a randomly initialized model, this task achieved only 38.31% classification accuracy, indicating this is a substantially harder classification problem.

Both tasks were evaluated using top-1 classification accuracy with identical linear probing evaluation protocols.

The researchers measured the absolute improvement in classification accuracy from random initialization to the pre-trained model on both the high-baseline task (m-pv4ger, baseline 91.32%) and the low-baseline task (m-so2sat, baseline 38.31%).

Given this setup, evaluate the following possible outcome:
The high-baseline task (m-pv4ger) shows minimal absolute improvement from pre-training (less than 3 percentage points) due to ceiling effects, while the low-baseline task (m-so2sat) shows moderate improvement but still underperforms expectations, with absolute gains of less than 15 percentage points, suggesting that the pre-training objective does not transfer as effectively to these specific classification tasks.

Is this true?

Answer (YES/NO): NO